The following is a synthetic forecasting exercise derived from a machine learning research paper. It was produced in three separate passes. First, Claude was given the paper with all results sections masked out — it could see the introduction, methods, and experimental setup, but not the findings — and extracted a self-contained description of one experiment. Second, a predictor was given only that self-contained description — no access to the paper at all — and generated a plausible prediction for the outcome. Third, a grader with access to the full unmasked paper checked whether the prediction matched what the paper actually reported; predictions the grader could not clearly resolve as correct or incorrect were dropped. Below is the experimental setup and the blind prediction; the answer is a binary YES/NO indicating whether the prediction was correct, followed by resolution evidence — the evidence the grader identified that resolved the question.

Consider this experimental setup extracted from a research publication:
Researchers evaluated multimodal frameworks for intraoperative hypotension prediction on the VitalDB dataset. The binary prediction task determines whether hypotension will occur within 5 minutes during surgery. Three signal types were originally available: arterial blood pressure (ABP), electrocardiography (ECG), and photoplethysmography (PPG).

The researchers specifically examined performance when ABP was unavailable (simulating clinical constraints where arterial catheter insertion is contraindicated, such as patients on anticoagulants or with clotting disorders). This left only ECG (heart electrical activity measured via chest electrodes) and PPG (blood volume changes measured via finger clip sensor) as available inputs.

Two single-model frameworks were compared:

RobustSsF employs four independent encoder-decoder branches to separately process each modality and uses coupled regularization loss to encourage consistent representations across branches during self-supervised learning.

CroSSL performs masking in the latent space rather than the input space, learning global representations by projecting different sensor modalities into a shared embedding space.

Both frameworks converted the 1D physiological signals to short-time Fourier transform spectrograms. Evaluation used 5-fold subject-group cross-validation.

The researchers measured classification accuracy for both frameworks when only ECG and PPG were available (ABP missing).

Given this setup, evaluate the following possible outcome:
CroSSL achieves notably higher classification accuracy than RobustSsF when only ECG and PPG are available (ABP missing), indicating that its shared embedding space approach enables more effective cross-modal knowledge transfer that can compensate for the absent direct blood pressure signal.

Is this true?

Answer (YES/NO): NO